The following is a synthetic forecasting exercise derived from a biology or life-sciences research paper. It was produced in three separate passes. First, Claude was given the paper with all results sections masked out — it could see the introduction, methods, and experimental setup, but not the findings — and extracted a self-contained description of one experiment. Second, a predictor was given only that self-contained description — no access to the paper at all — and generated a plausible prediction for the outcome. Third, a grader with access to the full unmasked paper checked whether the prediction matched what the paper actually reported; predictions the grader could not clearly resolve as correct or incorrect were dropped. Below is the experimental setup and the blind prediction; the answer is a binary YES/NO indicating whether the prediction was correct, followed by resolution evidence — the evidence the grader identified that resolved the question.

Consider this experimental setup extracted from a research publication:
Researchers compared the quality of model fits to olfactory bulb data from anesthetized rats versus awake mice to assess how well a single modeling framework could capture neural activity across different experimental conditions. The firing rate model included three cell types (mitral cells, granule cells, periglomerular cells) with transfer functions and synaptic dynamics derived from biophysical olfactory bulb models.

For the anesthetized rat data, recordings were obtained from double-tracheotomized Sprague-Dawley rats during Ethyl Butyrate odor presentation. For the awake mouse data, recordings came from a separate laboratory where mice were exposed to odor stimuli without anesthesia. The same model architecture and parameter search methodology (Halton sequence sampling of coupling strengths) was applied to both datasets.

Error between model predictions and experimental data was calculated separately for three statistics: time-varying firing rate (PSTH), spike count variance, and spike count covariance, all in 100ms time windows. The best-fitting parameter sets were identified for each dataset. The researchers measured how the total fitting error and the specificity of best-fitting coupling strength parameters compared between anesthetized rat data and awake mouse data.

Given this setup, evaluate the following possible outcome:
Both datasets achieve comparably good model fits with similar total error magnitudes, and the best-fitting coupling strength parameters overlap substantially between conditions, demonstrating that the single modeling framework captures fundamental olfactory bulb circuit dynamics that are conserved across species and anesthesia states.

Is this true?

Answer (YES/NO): NO